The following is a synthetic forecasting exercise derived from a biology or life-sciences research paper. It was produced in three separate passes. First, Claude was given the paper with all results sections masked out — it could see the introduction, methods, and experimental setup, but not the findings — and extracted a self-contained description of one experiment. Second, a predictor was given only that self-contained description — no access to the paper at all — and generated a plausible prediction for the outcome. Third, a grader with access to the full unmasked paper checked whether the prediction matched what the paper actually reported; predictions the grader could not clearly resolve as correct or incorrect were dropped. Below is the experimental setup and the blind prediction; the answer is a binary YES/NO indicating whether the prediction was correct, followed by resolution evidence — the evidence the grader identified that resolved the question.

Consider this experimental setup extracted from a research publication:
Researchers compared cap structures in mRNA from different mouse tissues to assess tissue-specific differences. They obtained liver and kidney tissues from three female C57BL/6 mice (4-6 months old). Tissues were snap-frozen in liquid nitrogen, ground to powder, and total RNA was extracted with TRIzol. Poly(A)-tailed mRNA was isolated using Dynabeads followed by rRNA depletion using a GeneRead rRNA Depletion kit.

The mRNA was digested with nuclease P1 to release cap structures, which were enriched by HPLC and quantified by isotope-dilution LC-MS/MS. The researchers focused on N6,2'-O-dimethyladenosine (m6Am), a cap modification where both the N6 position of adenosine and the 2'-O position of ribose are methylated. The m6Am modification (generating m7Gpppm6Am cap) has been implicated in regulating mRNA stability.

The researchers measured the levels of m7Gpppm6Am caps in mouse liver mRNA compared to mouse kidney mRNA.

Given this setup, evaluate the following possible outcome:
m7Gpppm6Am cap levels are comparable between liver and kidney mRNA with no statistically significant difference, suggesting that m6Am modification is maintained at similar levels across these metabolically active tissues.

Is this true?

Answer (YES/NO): NO